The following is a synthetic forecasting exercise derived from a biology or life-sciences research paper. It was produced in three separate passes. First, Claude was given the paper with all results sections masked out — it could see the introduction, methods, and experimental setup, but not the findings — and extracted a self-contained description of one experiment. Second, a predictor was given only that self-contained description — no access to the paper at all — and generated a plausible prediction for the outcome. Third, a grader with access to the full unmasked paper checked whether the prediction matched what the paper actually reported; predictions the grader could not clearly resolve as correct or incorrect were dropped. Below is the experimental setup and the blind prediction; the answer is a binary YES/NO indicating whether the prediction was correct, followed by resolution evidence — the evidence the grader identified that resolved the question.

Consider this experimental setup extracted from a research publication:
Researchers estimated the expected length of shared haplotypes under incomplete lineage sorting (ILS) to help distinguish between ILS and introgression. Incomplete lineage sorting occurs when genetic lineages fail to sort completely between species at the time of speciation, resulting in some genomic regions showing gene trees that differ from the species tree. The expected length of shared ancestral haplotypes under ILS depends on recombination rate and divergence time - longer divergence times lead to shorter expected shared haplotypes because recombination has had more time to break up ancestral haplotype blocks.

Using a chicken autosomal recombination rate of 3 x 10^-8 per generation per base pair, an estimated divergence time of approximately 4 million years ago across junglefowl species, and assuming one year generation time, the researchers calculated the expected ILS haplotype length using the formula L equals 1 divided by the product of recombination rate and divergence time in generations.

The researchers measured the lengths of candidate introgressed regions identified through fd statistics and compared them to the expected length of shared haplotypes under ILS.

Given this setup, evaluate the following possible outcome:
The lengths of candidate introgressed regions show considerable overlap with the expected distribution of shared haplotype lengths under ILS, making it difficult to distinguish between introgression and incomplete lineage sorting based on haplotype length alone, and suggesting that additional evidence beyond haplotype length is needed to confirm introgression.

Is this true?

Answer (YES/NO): NO